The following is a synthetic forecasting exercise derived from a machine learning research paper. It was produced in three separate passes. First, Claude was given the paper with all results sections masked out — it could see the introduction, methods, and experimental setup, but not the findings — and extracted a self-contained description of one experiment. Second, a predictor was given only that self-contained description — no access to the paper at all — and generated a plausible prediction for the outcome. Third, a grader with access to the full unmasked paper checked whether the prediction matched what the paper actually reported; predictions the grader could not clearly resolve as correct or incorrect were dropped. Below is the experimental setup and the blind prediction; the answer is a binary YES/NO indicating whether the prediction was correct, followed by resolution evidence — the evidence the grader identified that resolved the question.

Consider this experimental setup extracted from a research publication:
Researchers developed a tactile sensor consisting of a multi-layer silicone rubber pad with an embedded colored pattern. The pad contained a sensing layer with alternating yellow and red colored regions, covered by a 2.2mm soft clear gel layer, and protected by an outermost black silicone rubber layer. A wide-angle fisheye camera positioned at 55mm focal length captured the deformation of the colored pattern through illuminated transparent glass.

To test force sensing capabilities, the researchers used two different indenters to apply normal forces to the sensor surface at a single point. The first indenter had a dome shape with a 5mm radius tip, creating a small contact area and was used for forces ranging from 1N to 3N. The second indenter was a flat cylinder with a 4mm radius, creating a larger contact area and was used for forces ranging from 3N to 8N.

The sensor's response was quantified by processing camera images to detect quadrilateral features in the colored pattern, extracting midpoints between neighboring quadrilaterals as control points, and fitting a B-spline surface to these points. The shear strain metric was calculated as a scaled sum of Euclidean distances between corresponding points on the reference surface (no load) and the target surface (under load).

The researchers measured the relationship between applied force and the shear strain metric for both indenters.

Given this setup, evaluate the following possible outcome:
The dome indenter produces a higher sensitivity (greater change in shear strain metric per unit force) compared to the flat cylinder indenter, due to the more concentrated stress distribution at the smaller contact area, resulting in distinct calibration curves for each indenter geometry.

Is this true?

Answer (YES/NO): NO